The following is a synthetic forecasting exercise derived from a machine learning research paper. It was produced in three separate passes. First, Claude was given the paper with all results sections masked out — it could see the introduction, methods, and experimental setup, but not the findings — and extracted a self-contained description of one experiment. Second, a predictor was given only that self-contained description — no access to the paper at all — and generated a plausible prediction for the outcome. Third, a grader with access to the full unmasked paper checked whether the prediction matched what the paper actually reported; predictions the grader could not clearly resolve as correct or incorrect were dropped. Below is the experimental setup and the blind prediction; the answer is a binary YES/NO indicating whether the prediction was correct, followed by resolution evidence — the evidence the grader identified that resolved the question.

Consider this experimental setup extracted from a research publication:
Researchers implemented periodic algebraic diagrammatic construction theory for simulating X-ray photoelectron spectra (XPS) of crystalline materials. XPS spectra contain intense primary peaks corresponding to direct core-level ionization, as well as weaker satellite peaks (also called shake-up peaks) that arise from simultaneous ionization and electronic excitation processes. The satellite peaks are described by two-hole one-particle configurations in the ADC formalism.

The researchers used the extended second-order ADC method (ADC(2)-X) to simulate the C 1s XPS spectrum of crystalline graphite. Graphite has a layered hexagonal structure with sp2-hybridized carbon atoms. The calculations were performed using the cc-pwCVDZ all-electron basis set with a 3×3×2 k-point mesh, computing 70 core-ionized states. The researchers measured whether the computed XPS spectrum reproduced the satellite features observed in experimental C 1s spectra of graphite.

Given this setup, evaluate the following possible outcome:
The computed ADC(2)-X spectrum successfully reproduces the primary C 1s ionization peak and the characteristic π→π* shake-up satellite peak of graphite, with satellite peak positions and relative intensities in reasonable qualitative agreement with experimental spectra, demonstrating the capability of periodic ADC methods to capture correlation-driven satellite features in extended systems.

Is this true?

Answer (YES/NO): NO